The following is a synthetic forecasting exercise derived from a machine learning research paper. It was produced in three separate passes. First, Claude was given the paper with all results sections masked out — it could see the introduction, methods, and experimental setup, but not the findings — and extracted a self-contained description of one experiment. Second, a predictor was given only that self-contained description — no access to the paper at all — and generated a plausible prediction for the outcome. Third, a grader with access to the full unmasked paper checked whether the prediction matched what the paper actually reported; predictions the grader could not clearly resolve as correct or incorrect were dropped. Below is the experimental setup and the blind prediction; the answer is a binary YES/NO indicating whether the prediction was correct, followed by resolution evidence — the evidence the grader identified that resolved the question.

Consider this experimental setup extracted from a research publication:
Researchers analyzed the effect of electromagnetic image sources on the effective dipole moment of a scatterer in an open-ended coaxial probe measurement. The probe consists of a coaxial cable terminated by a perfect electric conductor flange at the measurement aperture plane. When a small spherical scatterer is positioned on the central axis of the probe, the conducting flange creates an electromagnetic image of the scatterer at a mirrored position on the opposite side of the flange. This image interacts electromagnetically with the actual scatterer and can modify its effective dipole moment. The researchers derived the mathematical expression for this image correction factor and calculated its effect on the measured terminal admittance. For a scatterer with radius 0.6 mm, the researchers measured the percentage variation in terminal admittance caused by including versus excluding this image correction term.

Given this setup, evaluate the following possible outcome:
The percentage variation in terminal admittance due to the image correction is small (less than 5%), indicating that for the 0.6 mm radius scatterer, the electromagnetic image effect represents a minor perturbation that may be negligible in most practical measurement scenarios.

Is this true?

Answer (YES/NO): YES